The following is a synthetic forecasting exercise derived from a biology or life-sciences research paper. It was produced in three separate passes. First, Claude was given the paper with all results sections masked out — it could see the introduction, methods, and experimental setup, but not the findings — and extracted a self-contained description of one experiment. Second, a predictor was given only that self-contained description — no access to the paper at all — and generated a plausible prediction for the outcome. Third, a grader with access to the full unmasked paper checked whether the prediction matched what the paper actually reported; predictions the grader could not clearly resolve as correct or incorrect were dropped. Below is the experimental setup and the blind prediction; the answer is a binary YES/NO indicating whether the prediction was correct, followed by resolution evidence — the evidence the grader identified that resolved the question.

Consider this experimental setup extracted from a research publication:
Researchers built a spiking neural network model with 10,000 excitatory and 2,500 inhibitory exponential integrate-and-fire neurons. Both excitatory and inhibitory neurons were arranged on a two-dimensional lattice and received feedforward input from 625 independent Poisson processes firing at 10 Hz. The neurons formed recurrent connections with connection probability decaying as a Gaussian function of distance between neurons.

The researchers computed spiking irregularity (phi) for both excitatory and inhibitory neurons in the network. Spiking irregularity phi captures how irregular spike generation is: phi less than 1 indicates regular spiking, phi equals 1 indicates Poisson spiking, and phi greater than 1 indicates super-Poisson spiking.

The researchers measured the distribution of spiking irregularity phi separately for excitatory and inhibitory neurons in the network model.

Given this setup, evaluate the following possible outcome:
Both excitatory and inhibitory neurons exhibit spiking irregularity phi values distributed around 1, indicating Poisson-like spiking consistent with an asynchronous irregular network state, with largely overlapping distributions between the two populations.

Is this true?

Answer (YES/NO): NO